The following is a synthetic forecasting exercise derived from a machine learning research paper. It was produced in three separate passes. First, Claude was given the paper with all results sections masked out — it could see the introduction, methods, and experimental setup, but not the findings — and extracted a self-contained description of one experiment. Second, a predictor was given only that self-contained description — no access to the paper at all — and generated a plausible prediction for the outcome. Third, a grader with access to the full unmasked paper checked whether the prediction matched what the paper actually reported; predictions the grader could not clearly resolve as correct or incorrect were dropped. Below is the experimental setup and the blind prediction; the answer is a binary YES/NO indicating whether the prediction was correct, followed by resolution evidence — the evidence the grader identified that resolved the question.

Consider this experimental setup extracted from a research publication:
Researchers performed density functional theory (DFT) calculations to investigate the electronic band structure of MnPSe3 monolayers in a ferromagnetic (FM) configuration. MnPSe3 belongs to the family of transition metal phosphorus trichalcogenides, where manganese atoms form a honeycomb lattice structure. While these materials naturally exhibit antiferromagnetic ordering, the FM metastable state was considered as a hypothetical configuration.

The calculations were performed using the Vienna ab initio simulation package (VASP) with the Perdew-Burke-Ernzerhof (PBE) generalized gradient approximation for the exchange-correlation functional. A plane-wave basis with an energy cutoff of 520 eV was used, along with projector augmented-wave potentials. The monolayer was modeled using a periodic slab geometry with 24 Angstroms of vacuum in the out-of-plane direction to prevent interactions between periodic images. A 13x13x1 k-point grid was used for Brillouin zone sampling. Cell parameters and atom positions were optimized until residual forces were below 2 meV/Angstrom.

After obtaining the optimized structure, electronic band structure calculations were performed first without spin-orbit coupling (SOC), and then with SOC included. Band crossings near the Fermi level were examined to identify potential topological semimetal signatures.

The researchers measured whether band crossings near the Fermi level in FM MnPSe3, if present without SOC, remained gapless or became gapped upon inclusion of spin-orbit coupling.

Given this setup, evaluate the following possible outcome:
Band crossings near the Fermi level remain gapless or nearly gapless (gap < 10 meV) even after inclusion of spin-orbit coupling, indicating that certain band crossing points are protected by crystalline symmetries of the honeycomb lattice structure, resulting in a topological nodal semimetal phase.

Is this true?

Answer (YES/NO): NO